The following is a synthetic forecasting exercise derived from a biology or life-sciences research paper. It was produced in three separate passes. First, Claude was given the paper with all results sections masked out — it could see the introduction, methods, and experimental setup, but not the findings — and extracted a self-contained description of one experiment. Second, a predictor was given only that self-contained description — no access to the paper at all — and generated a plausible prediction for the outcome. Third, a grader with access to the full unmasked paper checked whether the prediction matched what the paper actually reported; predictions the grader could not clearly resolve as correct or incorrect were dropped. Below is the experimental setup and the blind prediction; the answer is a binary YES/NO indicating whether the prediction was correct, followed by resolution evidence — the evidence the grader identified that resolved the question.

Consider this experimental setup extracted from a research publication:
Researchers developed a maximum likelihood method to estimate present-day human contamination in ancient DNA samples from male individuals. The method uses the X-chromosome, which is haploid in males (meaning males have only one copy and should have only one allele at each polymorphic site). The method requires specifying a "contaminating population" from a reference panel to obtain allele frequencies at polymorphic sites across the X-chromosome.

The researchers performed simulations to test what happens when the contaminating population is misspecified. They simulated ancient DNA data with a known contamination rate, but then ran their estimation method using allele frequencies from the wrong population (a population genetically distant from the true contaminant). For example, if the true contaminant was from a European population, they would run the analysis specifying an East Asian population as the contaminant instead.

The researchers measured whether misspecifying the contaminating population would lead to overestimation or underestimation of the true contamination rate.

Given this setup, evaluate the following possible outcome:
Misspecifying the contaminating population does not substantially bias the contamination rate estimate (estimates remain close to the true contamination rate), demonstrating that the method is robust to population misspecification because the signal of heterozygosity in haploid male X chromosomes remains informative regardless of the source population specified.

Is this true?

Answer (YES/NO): NO